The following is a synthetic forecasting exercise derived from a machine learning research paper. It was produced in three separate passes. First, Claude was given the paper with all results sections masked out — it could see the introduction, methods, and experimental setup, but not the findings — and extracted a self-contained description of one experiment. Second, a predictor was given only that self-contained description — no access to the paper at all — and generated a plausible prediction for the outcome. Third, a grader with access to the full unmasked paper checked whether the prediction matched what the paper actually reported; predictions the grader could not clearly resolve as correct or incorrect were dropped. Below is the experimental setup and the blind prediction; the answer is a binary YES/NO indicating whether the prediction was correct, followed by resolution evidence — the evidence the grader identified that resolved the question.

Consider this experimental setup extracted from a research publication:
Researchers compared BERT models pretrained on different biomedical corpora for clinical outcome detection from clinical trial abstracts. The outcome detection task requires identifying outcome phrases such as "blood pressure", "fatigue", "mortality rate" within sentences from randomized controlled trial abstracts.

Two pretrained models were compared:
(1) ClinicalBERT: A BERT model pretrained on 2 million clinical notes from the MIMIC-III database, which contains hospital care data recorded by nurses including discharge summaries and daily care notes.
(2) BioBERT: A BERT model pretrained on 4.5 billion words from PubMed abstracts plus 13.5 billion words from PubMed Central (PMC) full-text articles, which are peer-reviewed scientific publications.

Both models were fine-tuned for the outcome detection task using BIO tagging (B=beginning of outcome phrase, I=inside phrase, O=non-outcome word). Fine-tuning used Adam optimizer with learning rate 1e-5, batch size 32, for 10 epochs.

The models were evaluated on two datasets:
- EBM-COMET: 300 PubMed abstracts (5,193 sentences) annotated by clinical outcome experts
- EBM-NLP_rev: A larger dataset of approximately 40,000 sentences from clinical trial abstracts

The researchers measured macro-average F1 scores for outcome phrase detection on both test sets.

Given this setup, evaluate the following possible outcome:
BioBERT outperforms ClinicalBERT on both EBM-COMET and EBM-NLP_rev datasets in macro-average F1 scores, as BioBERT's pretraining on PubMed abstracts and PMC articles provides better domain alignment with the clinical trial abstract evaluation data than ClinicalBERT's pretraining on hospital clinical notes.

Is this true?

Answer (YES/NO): YES